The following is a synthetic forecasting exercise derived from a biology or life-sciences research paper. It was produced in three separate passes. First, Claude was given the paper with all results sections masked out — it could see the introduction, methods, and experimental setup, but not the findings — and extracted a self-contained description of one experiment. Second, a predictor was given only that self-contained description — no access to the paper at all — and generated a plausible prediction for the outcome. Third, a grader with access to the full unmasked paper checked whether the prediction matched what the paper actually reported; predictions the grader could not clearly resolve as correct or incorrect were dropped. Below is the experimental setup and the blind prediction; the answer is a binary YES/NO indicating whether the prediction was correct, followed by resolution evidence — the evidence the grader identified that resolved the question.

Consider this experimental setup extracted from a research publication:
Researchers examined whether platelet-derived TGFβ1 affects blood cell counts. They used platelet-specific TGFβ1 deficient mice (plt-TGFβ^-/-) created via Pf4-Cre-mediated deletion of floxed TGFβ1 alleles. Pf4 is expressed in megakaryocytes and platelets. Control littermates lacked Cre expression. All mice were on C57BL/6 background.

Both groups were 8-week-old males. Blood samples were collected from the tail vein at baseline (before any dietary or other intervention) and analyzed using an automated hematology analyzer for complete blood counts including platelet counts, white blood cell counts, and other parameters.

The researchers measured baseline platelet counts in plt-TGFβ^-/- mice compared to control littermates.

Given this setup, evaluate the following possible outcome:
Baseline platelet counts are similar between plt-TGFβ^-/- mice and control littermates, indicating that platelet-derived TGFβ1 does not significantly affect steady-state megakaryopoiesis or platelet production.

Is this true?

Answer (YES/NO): NO